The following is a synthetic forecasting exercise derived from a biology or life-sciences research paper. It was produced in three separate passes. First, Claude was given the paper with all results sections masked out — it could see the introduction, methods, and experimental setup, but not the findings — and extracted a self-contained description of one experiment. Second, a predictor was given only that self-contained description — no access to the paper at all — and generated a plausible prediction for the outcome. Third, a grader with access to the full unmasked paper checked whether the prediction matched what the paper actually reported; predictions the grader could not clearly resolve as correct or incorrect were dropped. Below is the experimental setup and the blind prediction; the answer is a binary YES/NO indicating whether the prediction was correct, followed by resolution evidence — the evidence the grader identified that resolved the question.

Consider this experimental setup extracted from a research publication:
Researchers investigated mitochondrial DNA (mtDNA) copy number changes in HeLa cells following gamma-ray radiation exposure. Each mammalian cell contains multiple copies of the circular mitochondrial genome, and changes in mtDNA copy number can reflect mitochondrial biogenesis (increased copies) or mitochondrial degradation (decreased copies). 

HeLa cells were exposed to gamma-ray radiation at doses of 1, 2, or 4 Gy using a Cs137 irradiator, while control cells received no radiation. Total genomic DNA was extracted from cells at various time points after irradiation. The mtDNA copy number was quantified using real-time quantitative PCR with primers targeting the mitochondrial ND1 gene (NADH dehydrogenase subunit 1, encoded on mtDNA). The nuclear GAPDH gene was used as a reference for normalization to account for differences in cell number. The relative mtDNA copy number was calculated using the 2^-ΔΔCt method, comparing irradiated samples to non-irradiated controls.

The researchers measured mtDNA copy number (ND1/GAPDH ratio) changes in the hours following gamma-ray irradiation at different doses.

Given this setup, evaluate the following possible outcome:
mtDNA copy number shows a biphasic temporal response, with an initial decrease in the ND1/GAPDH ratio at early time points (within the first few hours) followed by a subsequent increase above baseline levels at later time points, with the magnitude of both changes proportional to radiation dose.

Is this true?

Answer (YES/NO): NO